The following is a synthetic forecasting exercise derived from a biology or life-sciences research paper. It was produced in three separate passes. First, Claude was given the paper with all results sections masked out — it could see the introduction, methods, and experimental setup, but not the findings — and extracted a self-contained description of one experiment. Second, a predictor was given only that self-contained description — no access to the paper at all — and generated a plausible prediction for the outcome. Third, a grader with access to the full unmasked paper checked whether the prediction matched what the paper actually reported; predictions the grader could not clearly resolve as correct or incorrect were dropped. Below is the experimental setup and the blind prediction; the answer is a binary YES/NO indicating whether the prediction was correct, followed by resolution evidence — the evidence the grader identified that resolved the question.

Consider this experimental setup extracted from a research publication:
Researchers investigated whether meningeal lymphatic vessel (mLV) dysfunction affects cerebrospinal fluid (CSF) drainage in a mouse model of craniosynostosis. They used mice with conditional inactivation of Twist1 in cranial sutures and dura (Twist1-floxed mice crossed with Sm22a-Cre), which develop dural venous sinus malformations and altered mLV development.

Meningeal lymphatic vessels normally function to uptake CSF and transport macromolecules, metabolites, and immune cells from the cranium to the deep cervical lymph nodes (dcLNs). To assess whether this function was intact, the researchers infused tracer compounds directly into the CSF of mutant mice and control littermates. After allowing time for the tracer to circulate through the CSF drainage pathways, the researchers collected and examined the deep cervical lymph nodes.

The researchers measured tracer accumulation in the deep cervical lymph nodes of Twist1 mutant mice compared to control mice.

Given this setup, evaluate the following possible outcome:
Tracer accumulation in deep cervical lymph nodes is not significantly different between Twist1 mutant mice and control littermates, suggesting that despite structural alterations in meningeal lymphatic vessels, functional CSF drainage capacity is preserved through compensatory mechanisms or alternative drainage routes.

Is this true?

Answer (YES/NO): NO